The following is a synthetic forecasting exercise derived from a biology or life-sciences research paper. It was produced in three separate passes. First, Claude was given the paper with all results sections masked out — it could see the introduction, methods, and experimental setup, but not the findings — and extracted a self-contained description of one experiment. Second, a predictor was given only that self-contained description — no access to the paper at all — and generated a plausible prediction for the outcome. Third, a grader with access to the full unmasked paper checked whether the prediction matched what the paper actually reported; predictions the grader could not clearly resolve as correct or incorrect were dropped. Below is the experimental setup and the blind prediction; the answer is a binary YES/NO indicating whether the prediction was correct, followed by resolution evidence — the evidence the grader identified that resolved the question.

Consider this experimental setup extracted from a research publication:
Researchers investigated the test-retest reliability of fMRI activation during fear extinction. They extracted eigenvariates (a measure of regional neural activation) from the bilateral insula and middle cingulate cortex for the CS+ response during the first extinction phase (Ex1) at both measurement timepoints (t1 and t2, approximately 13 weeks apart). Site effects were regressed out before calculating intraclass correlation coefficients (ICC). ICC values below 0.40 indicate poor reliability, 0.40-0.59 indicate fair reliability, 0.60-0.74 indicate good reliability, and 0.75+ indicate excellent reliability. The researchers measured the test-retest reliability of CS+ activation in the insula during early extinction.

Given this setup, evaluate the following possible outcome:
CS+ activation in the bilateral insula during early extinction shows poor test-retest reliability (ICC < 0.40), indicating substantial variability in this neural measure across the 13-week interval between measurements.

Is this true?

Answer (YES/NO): NO